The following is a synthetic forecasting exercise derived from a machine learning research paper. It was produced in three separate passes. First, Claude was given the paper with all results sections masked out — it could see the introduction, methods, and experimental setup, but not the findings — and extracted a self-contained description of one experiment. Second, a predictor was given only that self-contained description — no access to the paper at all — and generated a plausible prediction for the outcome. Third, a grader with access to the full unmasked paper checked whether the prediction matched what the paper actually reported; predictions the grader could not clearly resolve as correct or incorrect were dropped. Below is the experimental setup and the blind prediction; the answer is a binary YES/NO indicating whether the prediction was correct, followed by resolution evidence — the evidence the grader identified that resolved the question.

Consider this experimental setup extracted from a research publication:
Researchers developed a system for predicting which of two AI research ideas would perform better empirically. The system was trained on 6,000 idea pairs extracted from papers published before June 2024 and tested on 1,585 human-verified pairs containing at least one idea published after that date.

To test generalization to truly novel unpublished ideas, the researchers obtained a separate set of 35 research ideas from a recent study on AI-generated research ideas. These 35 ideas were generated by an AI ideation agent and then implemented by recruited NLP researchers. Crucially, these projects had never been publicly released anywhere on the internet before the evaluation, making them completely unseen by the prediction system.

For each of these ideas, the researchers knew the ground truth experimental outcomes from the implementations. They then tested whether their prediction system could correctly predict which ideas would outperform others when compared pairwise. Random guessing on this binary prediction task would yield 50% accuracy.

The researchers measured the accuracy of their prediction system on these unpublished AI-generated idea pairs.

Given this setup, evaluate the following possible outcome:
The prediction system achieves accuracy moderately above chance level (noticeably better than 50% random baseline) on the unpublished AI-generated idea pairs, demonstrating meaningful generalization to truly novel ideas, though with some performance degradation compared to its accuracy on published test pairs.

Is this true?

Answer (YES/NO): YES